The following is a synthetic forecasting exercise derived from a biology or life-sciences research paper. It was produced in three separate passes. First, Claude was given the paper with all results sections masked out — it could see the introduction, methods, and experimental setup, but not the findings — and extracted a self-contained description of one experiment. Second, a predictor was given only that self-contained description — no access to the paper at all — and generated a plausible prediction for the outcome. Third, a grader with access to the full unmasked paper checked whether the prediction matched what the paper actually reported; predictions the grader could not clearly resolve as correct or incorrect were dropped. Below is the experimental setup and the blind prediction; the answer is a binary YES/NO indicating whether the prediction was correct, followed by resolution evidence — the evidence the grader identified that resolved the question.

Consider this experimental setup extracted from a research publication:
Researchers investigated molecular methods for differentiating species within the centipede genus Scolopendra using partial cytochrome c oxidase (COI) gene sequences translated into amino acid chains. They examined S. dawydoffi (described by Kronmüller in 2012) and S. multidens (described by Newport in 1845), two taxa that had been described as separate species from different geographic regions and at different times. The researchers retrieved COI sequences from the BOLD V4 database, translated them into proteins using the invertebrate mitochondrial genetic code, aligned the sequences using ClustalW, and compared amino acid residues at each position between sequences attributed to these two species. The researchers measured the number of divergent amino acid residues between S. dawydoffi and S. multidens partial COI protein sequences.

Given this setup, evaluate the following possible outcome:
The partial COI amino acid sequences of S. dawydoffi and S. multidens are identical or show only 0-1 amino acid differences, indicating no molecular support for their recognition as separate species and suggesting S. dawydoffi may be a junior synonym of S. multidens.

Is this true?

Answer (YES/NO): NO